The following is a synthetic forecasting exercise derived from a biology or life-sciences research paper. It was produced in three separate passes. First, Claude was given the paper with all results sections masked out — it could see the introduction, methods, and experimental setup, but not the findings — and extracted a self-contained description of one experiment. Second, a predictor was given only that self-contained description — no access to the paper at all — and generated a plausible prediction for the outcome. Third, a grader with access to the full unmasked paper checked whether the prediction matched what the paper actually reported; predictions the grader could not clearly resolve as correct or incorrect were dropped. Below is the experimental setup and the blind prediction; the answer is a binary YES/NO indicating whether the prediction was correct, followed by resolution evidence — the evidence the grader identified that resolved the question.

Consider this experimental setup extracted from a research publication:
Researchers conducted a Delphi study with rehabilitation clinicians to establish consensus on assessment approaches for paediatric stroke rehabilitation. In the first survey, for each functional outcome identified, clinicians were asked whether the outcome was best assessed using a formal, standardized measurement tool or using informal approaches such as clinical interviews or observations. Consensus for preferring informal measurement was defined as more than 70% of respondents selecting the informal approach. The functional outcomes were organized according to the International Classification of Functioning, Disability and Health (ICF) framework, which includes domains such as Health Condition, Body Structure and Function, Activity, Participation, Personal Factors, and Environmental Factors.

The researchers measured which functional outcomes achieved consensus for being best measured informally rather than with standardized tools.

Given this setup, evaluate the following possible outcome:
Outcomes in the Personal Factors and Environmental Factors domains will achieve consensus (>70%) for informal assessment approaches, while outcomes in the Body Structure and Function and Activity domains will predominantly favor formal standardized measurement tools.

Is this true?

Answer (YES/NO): YES